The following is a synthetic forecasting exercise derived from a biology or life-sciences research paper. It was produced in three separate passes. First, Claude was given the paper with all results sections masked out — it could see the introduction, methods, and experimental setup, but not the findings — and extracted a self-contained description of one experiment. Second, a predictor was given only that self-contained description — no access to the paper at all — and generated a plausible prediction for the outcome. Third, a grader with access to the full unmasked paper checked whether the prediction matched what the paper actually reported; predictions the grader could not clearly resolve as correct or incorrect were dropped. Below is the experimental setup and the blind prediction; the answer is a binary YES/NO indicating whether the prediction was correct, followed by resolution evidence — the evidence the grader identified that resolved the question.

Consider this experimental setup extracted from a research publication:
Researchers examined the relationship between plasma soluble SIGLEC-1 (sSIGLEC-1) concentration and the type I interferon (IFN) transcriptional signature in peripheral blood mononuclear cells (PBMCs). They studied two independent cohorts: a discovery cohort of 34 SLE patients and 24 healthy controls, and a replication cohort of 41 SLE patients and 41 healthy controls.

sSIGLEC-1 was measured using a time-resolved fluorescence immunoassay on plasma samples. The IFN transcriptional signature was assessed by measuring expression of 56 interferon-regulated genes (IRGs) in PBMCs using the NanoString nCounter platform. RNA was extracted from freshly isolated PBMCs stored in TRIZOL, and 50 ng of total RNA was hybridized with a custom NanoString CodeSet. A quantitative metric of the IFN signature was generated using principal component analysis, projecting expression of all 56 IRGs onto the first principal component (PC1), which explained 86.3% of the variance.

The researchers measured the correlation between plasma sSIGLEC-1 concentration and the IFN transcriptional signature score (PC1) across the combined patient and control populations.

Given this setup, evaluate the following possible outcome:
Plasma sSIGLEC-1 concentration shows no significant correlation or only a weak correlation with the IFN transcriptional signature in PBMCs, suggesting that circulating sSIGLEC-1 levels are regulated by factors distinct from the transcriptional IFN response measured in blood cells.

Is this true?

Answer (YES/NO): NO